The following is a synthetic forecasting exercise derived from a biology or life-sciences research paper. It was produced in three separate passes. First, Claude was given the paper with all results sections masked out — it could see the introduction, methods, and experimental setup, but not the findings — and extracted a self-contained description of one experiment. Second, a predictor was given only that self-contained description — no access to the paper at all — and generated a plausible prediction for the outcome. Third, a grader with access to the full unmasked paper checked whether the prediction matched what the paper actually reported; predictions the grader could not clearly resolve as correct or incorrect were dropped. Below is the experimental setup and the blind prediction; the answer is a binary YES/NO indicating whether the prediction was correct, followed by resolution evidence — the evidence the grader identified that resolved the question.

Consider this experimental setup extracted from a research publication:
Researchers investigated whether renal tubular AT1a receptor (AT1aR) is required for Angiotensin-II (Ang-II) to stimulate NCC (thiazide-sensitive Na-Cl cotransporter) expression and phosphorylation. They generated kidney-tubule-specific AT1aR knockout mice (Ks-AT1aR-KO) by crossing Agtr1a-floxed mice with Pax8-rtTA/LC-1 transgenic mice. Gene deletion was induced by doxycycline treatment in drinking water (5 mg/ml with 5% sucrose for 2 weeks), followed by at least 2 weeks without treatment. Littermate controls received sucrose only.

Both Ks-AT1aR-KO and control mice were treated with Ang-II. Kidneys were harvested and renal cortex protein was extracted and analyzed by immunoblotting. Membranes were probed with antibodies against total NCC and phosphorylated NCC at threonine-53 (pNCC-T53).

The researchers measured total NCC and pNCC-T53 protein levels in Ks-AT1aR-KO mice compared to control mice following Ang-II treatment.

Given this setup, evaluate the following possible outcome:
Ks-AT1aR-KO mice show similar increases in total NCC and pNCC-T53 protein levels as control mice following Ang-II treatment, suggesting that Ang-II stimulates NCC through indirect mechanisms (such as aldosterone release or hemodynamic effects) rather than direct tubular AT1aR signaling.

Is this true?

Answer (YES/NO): NO